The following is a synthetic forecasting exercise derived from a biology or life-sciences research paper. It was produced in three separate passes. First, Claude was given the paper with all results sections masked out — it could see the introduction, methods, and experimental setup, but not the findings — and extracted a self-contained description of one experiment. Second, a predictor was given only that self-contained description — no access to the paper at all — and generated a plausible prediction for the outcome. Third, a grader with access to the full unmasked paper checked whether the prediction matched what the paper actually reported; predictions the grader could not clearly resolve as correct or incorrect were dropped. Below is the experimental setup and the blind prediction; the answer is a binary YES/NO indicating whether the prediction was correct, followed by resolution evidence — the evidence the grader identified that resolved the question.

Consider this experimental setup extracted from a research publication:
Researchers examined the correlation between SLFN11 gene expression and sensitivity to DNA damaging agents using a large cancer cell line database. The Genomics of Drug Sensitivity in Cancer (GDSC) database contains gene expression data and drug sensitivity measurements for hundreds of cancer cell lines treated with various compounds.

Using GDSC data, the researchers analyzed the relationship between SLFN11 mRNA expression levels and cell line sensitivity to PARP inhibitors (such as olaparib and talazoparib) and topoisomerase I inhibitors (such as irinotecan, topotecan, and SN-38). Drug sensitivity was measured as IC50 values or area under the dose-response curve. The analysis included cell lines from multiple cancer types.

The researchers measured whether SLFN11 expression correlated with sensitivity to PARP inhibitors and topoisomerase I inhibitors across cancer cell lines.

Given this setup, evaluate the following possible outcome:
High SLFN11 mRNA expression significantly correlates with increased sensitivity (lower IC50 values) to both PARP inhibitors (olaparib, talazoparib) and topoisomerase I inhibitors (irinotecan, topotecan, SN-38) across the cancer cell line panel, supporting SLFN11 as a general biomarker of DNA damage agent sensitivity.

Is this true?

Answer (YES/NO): NO